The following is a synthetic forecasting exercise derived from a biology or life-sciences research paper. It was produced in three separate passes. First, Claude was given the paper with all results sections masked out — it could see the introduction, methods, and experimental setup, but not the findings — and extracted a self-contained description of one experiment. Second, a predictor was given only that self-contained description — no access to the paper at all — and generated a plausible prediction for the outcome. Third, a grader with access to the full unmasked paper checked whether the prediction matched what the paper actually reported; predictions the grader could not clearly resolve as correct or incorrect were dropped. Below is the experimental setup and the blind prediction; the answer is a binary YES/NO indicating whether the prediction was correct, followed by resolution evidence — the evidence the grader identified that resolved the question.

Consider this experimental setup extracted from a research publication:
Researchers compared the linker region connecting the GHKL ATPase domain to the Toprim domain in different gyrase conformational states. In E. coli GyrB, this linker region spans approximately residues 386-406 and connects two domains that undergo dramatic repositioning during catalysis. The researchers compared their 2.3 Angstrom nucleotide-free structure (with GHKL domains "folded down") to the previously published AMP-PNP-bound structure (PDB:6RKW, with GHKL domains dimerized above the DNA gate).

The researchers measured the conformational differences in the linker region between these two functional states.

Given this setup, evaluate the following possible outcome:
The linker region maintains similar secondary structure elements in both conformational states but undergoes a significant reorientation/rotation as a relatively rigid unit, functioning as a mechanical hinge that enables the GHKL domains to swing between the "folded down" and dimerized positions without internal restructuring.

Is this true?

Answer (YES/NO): NO